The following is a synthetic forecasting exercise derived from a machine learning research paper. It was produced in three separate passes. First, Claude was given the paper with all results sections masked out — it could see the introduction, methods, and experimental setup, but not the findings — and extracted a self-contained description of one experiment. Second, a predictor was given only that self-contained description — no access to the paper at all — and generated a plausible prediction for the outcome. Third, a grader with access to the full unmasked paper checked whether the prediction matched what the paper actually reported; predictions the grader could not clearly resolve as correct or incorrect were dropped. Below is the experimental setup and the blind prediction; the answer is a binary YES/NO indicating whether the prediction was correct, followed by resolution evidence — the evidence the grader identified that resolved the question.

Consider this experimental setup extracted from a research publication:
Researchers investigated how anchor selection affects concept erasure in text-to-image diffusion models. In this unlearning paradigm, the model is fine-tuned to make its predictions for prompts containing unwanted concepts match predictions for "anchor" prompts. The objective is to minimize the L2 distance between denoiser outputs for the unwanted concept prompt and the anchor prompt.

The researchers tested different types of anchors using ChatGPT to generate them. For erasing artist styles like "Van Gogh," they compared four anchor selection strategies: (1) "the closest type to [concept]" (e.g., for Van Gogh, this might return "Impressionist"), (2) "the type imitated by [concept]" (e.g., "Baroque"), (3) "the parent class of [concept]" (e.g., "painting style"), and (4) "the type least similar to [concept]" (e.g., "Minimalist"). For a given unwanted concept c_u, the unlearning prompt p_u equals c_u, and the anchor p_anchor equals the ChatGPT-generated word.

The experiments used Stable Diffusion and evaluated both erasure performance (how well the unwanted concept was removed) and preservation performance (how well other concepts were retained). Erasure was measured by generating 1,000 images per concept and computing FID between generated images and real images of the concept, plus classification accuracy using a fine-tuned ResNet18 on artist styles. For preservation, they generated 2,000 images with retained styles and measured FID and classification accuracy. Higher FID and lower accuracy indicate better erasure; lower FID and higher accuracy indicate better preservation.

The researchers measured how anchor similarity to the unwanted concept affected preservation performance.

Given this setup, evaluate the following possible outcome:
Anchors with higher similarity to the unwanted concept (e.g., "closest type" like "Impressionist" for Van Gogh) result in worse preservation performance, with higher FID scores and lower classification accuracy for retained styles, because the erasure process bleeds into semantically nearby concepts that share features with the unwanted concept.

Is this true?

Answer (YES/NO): NO